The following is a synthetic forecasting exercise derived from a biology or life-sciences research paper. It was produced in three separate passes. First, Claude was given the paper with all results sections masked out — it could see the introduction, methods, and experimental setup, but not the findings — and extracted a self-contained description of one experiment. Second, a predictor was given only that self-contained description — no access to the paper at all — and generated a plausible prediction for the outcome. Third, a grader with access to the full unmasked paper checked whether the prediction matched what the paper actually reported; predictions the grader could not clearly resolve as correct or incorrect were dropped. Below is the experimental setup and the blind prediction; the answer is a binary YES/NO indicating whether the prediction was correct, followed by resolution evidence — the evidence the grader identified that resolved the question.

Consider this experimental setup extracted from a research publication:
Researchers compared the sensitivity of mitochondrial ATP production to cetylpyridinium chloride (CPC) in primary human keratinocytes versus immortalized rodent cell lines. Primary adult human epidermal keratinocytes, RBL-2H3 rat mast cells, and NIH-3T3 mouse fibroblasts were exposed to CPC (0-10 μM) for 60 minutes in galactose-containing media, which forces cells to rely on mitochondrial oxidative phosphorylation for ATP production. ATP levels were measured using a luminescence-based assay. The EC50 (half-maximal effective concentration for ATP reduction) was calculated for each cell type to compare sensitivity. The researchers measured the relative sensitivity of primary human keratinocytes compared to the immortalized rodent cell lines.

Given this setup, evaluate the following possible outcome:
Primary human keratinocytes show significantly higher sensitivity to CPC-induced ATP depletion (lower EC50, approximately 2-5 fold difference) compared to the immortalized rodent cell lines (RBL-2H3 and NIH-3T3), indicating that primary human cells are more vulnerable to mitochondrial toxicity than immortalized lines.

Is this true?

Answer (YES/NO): NO